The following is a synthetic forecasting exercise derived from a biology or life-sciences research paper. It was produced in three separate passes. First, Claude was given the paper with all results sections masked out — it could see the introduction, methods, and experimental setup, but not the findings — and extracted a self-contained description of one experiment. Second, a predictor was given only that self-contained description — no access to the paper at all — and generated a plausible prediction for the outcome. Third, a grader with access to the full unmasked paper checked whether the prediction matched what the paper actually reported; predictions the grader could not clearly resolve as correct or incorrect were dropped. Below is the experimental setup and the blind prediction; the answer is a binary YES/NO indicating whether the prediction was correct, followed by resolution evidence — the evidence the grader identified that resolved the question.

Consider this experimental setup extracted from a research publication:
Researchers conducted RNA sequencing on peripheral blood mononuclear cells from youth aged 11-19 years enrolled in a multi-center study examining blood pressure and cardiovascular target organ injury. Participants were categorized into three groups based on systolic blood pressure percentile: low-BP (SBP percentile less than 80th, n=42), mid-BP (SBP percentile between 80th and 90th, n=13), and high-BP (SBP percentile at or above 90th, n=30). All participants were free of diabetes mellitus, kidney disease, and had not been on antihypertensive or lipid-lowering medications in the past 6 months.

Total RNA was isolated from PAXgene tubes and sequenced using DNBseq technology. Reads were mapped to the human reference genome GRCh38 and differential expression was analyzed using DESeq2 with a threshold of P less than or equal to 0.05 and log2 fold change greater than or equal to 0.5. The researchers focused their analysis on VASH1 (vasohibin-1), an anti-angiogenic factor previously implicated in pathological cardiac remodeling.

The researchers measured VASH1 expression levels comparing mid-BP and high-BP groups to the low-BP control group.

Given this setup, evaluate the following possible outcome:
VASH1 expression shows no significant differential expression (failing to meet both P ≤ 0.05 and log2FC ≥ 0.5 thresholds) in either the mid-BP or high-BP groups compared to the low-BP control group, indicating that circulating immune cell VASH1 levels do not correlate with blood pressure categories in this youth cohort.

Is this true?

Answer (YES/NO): NO